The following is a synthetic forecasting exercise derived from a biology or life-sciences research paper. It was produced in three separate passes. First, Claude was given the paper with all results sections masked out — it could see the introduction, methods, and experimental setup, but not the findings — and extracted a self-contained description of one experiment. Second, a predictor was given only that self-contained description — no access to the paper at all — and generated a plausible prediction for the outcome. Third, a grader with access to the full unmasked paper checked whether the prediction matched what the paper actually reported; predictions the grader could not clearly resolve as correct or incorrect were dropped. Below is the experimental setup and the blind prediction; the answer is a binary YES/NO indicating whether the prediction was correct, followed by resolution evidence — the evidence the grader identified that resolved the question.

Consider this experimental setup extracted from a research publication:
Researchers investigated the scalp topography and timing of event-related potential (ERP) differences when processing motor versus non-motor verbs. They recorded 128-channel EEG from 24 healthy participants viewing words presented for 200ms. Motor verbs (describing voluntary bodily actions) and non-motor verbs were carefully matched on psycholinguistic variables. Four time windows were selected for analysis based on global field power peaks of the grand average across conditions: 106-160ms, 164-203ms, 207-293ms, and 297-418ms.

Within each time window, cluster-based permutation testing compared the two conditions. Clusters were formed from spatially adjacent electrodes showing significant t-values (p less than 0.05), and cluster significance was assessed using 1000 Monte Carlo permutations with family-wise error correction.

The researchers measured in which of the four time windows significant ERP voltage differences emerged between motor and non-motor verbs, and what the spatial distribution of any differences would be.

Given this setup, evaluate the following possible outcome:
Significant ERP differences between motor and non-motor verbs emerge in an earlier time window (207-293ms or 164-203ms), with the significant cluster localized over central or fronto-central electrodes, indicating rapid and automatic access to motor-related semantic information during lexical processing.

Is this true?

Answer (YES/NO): NO